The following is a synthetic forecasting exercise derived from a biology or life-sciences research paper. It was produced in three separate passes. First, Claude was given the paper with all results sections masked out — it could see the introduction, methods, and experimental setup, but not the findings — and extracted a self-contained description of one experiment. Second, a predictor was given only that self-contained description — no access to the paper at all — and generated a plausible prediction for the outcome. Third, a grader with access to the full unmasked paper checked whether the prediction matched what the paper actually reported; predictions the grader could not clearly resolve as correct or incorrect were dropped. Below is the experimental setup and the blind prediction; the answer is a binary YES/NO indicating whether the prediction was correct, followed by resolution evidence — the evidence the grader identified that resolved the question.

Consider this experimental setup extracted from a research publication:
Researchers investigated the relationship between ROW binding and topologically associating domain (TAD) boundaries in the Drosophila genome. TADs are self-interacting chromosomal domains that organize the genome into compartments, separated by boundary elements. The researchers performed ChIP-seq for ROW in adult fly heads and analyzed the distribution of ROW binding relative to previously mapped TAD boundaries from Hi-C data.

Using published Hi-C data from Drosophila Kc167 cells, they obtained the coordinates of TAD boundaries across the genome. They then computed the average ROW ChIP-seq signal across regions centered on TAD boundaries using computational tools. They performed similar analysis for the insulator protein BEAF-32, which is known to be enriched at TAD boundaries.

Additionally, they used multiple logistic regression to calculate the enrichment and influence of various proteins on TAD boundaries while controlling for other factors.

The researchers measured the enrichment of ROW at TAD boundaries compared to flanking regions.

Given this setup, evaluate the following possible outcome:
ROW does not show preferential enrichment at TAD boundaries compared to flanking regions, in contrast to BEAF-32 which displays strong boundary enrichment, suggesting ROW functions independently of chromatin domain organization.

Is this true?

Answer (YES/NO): NO